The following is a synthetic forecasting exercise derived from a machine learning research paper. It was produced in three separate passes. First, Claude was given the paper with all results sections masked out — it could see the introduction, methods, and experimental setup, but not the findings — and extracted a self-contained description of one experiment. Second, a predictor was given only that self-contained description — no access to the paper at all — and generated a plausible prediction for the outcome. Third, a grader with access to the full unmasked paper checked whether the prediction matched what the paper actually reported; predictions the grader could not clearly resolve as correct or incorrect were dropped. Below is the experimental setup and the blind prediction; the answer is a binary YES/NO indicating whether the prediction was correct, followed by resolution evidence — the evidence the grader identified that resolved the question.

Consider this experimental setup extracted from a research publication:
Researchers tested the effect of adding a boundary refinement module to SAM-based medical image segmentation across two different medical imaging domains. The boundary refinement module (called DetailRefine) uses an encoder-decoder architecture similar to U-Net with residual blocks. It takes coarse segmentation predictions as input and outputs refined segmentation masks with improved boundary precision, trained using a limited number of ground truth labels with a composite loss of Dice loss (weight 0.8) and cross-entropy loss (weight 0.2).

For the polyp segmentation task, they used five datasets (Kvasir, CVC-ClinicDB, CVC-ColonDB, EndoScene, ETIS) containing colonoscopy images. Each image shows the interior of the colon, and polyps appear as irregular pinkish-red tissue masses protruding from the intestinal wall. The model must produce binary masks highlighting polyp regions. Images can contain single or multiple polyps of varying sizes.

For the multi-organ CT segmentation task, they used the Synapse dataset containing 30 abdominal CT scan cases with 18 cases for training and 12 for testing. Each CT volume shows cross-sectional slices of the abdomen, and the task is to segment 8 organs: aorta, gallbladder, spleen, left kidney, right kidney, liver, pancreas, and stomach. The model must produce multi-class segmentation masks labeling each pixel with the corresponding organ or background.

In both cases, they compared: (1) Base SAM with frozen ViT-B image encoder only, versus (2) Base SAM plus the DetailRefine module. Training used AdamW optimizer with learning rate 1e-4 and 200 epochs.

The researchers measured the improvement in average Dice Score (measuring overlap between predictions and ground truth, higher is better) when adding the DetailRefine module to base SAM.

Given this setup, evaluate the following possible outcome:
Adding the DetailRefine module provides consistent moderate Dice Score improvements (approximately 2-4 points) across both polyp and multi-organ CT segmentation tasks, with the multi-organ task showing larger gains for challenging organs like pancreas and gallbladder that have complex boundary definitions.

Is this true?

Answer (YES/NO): NO